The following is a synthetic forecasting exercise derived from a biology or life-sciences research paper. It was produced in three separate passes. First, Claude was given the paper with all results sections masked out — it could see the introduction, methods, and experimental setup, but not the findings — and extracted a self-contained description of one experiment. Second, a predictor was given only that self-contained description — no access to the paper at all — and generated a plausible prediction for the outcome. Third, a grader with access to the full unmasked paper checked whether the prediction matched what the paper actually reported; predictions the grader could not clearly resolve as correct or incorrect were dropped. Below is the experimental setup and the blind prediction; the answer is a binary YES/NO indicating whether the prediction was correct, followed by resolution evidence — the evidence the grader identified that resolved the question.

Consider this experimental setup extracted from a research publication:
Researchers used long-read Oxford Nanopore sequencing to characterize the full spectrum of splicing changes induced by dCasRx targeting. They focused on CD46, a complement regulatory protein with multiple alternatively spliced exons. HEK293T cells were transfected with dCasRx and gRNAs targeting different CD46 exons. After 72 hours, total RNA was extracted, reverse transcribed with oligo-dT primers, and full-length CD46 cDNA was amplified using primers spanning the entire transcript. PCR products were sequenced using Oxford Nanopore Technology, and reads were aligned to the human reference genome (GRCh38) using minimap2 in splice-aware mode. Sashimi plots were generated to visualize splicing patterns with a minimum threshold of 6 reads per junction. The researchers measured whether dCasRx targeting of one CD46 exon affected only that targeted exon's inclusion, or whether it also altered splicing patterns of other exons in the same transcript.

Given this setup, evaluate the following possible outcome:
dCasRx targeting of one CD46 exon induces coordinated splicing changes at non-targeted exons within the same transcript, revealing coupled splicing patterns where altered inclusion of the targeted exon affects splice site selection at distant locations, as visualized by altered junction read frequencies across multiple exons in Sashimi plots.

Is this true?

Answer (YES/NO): NO